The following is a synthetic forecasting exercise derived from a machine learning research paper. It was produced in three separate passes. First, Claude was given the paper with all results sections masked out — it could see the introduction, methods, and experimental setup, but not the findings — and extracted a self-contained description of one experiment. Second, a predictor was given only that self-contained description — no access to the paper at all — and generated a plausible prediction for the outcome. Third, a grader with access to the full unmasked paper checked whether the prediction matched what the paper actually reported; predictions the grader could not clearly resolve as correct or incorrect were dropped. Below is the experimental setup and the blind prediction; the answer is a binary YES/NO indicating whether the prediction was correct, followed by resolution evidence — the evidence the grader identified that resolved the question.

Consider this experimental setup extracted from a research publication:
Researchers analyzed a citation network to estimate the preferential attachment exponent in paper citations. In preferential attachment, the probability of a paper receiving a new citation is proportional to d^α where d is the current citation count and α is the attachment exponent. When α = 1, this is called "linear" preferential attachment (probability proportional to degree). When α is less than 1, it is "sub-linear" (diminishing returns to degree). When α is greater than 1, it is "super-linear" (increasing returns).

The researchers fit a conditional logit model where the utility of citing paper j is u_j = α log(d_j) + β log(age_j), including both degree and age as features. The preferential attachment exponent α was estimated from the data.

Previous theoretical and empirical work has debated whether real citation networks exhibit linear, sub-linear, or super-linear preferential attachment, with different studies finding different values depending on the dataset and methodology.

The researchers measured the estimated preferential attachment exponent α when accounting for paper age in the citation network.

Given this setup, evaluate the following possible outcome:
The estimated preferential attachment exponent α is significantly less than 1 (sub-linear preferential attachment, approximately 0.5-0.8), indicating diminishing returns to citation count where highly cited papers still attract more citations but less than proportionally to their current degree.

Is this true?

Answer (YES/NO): NO